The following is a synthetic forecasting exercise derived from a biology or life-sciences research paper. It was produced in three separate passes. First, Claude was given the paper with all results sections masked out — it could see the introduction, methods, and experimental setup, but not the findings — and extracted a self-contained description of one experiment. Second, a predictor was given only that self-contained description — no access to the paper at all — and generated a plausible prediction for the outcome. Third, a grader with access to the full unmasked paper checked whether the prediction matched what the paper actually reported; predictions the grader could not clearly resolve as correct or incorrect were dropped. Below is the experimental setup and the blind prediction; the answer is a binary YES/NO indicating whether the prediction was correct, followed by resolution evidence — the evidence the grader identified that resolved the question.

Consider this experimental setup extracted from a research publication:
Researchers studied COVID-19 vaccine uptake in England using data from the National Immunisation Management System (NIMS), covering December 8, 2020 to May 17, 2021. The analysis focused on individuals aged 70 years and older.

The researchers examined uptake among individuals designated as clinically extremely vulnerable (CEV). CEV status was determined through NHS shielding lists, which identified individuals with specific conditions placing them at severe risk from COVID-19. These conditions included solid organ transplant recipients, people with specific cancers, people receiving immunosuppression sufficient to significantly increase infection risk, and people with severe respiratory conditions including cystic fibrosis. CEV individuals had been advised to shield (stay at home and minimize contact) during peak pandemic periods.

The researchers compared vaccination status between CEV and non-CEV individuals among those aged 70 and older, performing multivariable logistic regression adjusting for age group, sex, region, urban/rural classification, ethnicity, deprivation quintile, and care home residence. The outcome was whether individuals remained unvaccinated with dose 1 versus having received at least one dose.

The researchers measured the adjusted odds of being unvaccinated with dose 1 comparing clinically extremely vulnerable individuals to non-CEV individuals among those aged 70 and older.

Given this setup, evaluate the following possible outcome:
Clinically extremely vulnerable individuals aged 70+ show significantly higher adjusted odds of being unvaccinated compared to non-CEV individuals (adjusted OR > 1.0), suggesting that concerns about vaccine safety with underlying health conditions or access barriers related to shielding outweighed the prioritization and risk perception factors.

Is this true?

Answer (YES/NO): NO